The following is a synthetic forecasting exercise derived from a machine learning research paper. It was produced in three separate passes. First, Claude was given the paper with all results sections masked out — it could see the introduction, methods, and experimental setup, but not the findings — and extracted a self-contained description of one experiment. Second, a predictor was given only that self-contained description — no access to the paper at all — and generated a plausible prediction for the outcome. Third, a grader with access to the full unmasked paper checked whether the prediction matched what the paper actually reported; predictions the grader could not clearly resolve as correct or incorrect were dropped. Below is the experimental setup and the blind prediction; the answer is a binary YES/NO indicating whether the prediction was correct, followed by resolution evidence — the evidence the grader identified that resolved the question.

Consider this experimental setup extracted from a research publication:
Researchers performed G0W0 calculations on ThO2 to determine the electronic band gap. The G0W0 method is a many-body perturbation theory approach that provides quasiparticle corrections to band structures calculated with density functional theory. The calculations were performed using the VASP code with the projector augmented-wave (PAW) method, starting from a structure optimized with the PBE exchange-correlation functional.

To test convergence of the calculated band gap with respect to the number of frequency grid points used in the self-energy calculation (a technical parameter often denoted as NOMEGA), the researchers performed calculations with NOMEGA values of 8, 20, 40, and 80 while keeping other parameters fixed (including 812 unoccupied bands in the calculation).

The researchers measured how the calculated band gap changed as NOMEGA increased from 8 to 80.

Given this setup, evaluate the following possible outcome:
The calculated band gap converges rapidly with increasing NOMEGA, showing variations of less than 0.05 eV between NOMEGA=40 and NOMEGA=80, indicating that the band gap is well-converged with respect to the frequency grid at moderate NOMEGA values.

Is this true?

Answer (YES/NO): YES